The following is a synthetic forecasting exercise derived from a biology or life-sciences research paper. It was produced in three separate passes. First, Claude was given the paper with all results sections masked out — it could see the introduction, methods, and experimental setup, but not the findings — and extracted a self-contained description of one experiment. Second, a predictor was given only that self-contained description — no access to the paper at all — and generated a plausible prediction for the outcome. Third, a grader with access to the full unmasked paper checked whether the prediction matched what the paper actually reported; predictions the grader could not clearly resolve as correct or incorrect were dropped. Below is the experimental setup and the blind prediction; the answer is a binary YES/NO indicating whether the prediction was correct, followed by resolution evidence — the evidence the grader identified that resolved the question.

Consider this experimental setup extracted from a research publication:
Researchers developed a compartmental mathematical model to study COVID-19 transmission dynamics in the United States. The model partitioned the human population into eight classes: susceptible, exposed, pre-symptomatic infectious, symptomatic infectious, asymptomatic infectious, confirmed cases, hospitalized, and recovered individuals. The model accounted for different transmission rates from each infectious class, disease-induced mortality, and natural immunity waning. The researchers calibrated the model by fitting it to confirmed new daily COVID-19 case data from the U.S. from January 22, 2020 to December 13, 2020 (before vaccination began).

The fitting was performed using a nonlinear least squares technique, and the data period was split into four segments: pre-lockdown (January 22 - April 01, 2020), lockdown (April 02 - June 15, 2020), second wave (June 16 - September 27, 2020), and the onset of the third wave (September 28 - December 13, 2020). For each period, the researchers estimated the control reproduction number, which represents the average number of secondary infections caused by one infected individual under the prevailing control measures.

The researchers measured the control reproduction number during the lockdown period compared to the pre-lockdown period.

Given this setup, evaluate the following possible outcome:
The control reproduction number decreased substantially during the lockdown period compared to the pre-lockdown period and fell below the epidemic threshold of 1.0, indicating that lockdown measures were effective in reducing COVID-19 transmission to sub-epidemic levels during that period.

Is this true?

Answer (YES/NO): YES